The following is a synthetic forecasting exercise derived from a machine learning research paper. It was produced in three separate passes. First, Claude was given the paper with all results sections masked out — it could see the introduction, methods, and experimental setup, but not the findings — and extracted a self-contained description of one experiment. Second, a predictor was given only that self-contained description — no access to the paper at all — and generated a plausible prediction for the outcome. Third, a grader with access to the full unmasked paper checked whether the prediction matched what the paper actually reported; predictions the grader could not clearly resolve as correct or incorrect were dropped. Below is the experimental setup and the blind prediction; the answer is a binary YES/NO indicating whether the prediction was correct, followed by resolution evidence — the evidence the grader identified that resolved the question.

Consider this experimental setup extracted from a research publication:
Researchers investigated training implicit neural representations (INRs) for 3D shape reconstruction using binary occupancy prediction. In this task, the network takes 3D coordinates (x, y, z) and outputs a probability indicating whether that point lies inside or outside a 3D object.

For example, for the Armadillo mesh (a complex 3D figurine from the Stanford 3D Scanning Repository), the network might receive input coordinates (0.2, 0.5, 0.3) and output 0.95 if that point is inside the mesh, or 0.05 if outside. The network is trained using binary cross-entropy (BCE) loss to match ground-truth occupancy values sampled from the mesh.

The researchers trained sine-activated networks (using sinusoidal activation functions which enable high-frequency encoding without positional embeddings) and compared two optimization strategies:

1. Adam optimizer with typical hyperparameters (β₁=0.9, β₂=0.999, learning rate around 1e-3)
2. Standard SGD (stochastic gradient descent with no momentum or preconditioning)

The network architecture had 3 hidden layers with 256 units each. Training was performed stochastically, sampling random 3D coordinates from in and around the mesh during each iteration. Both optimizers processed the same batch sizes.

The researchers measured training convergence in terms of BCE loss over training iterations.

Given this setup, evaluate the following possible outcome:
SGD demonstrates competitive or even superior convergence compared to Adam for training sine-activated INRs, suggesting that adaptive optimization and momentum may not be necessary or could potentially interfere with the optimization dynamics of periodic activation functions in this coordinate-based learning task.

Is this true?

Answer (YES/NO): NO